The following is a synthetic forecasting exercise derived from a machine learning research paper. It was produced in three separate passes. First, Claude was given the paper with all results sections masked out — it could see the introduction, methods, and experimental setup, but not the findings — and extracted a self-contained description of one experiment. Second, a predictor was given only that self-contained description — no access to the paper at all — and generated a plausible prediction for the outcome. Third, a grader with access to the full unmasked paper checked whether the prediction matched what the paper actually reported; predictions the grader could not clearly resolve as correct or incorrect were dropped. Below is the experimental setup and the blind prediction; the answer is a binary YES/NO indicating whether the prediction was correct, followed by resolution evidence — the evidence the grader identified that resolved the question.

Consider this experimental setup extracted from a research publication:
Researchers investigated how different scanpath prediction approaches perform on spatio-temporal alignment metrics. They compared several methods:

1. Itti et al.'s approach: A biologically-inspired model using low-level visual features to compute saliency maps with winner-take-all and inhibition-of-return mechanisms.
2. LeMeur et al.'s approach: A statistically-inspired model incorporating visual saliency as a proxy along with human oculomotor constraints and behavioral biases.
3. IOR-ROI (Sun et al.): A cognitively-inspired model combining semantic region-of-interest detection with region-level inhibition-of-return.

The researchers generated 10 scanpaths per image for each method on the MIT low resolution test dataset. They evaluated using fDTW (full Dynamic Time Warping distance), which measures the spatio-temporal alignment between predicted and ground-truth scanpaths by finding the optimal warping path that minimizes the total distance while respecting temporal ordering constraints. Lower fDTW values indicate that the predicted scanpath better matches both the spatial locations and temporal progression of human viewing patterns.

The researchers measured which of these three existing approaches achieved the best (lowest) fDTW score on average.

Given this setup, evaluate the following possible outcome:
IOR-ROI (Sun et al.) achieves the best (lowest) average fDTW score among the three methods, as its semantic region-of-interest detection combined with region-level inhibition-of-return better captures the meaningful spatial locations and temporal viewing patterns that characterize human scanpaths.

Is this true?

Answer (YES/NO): NO